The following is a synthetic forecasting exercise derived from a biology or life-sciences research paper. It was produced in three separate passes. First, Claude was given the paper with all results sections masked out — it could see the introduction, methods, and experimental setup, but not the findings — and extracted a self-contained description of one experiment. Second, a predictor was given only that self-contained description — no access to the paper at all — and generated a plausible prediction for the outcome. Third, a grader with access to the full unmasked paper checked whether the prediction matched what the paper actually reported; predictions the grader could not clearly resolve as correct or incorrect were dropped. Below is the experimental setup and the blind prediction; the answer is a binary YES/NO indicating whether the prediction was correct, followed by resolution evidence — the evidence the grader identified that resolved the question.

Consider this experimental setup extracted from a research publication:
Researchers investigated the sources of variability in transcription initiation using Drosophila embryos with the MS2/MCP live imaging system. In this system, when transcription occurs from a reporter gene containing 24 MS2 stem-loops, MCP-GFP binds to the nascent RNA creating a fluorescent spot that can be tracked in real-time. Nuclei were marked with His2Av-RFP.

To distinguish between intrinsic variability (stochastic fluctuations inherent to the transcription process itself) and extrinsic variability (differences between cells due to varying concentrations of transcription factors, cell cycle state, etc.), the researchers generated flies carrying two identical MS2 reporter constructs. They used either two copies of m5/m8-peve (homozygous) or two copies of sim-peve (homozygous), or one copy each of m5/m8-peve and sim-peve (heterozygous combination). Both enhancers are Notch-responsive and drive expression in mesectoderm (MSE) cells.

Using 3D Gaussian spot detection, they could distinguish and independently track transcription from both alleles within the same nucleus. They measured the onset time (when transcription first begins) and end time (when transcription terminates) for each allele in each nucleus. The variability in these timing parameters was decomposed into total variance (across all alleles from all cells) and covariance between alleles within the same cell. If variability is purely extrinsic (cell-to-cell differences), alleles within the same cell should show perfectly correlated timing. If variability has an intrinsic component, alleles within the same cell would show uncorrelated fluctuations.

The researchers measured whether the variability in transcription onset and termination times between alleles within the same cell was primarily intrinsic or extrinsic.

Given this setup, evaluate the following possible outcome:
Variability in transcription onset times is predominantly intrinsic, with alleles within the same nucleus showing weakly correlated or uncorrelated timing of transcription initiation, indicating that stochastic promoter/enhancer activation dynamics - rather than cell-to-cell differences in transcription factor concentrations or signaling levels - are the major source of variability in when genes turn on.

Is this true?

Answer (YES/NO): NO